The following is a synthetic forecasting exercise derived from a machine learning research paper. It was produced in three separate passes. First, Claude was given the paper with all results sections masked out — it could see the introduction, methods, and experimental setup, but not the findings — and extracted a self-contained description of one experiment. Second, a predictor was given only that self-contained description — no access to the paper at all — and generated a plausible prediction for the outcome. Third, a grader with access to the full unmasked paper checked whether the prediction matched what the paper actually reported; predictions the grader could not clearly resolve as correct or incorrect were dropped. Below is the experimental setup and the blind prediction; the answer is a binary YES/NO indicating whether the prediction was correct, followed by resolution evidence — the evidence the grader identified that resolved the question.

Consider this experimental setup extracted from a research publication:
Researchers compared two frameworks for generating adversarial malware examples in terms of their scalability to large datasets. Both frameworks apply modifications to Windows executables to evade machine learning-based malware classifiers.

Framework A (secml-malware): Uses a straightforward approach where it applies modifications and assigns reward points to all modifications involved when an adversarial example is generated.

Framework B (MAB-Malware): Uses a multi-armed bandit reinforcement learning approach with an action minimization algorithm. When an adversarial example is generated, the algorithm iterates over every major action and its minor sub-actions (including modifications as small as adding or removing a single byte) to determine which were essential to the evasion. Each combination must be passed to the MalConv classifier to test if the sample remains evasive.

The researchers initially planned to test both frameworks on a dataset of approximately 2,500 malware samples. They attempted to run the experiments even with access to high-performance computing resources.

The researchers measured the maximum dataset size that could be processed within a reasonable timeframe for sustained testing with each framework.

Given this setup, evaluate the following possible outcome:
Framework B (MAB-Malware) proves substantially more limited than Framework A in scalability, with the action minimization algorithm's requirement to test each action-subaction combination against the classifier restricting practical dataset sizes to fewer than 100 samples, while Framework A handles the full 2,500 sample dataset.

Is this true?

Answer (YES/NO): NO